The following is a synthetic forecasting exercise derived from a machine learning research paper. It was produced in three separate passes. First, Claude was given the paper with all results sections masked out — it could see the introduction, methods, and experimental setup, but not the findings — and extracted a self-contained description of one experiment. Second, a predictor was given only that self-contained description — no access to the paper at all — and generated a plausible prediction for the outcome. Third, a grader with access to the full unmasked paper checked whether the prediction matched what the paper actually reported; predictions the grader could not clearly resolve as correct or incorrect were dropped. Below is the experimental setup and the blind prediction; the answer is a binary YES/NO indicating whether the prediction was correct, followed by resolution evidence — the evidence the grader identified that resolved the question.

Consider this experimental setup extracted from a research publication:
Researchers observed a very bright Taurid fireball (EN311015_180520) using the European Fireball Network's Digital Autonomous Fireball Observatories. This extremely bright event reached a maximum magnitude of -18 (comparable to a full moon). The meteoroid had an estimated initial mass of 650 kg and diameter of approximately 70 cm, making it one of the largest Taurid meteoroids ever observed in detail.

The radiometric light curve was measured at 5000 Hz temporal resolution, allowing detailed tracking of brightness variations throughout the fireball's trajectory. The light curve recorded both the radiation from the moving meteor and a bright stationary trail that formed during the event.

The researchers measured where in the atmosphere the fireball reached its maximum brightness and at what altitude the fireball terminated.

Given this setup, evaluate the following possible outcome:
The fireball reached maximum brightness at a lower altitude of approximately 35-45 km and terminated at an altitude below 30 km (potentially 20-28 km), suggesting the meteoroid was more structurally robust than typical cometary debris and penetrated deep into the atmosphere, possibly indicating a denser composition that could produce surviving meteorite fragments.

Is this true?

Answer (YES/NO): NO